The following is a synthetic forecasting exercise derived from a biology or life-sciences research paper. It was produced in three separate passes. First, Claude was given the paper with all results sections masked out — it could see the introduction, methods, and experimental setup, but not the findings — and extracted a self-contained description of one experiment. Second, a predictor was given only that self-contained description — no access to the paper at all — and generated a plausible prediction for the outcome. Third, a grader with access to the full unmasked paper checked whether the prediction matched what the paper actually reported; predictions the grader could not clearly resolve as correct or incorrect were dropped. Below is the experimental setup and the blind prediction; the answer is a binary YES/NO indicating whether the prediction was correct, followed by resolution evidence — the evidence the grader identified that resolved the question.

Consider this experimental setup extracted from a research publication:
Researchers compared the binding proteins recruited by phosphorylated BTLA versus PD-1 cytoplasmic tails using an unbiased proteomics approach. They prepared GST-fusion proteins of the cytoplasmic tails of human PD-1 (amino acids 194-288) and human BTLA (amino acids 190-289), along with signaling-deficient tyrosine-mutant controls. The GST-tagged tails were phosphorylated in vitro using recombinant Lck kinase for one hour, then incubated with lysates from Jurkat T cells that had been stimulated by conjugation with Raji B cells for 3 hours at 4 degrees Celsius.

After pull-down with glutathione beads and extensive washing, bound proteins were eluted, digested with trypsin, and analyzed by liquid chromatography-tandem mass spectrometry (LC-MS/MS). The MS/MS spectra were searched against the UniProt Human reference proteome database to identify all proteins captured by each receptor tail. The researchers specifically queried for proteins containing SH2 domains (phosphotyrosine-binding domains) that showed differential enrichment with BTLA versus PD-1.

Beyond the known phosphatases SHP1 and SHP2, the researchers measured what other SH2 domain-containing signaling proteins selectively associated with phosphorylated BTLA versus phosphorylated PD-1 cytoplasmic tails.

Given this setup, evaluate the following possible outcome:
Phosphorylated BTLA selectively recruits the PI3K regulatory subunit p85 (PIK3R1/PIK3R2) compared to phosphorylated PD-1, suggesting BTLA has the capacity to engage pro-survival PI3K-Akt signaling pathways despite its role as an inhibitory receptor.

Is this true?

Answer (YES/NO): NO